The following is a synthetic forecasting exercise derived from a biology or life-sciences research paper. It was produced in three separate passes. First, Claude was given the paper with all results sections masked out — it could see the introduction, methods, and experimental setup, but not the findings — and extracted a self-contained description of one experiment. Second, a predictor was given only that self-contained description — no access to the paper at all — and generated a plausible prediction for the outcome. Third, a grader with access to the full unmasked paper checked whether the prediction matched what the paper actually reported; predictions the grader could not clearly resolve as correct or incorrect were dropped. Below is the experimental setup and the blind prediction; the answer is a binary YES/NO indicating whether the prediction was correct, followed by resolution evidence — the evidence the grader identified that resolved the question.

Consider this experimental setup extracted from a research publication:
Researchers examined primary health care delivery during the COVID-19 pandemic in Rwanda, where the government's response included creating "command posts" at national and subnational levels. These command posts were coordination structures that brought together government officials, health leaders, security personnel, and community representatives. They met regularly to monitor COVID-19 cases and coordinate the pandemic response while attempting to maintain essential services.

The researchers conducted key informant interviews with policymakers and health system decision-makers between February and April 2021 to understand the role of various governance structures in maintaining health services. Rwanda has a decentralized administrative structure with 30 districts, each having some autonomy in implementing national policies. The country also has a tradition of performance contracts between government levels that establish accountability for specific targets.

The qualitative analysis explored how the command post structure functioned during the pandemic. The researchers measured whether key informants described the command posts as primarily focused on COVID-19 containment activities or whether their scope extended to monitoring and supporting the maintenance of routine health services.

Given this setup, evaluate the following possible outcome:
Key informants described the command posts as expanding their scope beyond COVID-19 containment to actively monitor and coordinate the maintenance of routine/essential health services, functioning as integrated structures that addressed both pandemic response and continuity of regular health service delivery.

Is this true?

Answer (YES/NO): YES